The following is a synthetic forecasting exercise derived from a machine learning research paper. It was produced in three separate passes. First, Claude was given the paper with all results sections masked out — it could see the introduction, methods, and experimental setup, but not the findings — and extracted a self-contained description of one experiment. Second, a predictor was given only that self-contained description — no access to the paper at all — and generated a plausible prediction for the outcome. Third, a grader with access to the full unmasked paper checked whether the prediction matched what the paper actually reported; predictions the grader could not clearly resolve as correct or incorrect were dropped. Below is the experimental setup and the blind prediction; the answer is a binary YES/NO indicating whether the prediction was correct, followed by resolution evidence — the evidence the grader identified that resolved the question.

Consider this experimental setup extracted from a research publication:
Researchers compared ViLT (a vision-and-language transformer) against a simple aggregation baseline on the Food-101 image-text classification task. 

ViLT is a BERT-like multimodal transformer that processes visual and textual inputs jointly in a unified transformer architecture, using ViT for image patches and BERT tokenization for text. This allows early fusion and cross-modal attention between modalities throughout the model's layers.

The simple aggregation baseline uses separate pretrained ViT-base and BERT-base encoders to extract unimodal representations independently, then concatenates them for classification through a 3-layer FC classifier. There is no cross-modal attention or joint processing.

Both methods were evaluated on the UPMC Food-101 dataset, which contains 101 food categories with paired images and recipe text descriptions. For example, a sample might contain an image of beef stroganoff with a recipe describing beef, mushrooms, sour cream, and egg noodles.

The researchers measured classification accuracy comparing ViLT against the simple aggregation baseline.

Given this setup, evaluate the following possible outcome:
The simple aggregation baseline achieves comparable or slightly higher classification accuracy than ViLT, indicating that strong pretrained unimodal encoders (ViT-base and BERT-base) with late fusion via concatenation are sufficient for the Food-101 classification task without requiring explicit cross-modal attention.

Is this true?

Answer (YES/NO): YES